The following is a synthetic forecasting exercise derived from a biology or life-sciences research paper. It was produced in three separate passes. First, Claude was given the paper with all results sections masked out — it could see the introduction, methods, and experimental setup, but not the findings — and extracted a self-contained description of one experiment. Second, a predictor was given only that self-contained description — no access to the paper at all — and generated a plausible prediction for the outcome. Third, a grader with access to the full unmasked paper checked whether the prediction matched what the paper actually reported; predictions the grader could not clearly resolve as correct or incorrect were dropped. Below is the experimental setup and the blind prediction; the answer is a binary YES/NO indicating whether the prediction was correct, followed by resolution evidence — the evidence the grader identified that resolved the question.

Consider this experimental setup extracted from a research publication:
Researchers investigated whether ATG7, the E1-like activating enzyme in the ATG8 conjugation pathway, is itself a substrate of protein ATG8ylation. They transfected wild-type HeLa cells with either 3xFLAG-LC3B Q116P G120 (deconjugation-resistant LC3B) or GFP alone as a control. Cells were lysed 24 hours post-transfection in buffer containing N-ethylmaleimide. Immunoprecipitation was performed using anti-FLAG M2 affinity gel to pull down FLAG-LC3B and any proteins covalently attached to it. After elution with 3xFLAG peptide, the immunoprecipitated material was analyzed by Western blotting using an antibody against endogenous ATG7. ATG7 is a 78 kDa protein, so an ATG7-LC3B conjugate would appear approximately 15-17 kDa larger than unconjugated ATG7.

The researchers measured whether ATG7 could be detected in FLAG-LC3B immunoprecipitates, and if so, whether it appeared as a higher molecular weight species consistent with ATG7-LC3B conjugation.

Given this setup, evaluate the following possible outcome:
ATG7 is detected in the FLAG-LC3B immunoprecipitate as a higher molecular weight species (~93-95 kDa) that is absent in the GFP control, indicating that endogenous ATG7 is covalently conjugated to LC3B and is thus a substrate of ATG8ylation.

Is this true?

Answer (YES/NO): NO